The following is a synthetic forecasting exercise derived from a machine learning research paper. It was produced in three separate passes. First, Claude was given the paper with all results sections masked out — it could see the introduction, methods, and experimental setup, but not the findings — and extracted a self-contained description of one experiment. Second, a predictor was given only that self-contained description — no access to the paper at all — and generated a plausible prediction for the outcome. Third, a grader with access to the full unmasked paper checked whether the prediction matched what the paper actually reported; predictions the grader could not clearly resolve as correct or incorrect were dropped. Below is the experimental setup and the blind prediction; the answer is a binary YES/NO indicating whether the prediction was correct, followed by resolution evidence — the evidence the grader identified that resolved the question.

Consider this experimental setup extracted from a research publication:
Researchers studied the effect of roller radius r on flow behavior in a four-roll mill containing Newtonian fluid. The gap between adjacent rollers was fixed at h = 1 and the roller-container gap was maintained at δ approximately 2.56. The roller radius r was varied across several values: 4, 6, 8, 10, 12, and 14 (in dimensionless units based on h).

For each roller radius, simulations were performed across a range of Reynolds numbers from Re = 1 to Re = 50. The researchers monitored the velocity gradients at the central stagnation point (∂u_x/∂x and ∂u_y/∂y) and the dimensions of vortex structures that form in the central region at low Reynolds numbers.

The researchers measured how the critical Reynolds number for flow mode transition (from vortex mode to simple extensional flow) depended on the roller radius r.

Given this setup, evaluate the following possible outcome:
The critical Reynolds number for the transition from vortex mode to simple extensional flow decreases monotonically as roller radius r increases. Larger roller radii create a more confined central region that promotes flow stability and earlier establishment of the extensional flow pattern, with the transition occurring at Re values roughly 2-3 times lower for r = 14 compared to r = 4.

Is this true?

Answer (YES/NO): NO